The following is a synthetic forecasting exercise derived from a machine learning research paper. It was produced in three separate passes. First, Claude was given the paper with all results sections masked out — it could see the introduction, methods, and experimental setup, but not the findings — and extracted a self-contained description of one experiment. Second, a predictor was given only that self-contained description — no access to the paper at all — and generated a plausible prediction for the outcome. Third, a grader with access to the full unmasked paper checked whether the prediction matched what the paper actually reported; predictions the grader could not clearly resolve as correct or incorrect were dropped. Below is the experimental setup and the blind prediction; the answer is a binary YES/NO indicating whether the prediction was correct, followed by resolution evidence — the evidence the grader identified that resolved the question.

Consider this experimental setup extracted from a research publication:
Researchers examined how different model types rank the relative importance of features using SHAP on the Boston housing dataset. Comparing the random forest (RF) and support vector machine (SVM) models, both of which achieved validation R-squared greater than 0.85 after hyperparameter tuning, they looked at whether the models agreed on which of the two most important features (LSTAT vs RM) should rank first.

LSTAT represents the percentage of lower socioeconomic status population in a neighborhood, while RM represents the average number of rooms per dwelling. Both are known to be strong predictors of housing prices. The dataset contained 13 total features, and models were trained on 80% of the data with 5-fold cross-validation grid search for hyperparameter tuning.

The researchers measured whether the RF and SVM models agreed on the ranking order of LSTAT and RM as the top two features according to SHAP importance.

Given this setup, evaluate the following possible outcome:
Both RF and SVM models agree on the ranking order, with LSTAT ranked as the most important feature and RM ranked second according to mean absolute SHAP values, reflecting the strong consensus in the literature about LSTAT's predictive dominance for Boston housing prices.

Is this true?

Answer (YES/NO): NO